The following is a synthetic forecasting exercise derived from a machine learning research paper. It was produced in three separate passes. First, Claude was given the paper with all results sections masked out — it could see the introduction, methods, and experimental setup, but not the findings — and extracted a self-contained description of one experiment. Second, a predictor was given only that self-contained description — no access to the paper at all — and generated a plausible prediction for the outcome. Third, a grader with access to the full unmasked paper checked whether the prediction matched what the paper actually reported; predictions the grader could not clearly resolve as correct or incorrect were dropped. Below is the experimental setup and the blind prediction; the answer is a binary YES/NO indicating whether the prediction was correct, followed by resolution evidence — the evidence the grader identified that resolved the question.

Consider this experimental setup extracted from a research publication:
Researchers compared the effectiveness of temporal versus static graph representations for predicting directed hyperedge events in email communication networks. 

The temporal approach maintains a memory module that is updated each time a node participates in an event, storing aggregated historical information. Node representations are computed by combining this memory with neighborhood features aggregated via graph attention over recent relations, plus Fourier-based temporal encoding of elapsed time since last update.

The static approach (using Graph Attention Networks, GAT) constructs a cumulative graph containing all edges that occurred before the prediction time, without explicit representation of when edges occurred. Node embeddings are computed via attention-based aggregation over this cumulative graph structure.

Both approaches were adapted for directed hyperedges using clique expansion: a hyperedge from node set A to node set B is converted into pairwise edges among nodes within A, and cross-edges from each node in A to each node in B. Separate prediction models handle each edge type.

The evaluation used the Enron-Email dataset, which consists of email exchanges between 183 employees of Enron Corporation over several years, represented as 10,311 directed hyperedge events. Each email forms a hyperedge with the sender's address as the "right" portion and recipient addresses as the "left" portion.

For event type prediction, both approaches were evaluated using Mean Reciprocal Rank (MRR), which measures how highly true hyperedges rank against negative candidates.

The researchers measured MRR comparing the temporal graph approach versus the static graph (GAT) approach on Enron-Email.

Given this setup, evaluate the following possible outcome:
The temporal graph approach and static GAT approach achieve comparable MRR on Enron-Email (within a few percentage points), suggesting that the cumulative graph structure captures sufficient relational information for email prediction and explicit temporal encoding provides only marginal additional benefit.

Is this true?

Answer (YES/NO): YES